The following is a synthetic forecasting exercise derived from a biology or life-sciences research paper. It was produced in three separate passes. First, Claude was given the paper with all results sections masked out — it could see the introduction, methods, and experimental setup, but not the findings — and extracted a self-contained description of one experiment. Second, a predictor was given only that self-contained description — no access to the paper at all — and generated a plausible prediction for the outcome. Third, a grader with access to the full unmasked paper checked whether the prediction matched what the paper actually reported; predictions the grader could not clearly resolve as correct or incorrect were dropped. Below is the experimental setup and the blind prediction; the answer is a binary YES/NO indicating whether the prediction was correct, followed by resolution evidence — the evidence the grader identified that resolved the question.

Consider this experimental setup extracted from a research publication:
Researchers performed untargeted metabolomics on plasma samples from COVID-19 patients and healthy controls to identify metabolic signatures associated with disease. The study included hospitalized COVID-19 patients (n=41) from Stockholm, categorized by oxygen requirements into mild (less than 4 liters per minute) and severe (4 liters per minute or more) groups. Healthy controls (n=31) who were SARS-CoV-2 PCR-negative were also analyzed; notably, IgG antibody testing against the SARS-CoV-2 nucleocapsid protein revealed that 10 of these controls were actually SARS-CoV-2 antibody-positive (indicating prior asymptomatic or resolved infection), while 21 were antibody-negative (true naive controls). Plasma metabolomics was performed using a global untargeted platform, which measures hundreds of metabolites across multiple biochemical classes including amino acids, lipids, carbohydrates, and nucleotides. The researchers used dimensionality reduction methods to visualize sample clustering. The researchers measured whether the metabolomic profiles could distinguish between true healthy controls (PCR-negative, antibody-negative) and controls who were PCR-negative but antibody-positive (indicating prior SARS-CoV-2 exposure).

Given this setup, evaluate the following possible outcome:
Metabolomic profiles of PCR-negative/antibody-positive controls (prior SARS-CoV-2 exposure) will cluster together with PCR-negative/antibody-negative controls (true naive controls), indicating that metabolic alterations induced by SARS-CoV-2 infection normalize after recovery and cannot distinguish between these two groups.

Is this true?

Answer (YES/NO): YES